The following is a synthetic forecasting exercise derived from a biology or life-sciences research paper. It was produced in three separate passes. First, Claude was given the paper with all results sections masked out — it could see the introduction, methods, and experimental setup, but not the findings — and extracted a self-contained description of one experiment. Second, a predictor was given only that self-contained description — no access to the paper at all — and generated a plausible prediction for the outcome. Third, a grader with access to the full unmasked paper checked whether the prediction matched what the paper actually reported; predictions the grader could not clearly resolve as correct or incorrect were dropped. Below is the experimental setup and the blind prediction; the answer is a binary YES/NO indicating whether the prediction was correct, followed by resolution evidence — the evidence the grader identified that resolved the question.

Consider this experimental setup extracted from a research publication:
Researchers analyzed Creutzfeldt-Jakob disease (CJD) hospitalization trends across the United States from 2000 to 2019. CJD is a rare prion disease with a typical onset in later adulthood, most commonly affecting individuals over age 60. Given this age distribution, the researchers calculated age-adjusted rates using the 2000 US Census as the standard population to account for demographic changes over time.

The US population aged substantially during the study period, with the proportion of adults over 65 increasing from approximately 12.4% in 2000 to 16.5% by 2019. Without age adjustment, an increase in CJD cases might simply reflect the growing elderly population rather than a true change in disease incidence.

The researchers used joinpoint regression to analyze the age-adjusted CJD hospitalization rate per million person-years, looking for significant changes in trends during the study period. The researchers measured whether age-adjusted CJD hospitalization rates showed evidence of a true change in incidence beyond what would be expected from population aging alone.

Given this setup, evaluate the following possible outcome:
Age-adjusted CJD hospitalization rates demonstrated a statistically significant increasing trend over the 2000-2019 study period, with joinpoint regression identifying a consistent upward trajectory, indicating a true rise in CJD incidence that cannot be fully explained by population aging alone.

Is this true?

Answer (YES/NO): NO